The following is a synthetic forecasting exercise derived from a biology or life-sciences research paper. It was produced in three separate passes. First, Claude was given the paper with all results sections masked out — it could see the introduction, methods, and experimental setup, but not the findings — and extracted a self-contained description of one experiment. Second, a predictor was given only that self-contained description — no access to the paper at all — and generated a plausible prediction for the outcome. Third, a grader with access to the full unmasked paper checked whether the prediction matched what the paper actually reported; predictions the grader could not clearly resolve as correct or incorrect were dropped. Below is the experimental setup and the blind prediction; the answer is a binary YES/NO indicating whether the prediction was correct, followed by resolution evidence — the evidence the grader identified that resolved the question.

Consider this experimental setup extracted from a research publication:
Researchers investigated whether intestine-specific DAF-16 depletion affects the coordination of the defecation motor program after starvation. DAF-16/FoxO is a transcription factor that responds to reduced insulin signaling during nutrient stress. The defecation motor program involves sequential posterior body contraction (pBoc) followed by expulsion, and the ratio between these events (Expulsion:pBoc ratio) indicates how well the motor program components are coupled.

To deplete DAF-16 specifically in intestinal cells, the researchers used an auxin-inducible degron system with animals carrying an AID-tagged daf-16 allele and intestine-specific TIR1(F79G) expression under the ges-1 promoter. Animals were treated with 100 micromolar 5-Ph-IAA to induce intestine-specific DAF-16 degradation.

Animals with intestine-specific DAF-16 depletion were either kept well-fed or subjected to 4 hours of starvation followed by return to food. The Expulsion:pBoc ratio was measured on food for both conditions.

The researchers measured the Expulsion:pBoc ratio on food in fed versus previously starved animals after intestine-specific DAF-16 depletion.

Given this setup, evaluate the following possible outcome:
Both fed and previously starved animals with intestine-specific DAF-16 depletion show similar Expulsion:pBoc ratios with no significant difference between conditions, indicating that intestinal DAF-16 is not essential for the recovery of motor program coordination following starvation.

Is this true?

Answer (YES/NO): YES